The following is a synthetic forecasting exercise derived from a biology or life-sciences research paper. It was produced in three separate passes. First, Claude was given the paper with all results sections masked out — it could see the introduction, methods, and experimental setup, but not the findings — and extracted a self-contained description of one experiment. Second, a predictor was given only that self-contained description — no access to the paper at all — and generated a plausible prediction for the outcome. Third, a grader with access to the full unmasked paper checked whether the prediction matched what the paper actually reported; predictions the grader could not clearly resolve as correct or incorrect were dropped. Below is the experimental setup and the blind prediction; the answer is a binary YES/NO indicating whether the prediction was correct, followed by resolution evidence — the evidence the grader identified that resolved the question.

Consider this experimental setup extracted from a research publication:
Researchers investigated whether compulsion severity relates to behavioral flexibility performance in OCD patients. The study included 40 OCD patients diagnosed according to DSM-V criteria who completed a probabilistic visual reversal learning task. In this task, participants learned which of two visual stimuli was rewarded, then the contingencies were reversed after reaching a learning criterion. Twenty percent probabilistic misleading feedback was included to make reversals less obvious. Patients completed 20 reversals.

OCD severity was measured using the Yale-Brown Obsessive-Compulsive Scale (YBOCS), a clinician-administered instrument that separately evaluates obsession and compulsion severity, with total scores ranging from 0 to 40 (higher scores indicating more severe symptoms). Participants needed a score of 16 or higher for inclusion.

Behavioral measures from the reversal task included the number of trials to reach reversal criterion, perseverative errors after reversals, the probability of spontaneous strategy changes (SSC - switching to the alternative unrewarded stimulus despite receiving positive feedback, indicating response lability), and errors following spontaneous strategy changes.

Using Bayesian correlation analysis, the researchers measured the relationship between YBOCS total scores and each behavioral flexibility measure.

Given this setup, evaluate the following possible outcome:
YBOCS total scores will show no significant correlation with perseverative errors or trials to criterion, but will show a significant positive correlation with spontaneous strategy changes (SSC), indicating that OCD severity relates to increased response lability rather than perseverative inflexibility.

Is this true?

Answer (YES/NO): NO